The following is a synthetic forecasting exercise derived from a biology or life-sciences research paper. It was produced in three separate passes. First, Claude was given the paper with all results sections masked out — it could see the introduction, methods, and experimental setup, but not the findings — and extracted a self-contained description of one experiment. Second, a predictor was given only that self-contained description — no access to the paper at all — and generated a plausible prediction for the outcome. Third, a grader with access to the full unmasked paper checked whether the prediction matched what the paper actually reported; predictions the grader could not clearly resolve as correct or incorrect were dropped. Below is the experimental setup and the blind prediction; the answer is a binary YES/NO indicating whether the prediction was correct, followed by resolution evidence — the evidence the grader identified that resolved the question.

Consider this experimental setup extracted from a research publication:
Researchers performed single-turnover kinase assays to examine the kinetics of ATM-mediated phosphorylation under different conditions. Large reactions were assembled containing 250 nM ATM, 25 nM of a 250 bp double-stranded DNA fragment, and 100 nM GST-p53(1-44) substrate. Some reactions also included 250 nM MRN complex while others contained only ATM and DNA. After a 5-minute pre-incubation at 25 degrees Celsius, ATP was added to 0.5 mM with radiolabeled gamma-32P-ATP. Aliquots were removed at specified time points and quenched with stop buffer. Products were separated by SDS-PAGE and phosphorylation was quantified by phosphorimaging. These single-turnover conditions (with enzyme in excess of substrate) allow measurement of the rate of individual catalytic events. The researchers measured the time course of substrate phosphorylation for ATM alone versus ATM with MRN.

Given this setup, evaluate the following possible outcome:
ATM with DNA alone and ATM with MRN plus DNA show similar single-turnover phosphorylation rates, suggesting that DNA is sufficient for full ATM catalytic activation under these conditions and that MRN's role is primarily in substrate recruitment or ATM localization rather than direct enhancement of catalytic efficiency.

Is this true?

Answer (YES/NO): NO